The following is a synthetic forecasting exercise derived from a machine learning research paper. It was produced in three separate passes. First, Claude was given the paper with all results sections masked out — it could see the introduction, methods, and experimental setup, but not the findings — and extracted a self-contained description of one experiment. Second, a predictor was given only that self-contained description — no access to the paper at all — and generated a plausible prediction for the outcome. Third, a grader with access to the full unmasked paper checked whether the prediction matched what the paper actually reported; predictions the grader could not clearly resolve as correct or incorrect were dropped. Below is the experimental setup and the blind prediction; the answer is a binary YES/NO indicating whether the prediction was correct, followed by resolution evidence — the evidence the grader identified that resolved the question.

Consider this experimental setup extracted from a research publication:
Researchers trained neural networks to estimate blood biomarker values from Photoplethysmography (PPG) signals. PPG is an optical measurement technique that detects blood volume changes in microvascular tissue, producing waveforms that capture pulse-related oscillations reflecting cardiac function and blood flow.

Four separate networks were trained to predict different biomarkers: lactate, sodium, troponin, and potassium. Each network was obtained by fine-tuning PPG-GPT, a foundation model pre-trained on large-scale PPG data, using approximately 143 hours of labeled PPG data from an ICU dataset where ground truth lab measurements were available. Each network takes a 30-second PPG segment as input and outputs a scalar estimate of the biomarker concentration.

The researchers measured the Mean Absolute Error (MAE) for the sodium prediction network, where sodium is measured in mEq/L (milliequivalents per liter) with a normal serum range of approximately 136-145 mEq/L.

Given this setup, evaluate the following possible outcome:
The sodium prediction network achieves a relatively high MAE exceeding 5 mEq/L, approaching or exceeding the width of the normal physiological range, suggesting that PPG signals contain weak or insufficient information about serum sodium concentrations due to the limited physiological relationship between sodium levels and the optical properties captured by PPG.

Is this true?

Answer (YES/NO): YES